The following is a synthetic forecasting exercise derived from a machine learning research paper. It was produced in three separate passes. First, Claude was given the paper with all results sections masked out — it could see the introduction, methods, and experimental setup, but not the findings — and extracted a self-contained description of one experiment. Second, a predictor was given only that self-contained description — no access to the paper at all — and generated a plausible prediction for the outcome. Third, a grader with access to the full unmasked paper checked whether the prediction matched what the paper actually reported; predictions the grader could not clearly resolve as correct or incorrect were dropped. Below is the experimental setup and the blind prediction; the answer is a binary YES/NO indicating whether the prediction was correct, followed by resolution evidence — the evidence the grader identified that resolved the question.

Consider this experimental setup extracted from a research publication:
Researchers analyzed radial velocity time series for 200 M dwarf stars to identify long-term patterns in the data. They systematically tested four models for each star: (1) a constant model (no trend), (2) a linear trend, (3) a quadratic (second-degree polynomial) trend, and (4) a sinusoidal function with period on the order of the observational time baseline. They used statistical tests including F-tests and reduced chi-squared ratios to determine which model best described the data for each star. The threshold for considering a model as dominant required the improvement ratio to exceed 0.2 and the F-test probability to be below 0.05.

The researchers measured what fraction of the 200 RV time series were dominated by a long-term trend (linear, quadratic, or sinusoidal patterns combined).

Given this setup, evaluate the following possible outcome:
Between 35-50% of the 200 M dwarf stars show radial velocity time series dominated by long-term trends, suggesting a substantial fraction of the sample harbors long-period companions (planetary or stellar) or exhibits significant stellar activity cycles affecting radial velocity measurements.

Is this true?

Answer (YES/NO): NO